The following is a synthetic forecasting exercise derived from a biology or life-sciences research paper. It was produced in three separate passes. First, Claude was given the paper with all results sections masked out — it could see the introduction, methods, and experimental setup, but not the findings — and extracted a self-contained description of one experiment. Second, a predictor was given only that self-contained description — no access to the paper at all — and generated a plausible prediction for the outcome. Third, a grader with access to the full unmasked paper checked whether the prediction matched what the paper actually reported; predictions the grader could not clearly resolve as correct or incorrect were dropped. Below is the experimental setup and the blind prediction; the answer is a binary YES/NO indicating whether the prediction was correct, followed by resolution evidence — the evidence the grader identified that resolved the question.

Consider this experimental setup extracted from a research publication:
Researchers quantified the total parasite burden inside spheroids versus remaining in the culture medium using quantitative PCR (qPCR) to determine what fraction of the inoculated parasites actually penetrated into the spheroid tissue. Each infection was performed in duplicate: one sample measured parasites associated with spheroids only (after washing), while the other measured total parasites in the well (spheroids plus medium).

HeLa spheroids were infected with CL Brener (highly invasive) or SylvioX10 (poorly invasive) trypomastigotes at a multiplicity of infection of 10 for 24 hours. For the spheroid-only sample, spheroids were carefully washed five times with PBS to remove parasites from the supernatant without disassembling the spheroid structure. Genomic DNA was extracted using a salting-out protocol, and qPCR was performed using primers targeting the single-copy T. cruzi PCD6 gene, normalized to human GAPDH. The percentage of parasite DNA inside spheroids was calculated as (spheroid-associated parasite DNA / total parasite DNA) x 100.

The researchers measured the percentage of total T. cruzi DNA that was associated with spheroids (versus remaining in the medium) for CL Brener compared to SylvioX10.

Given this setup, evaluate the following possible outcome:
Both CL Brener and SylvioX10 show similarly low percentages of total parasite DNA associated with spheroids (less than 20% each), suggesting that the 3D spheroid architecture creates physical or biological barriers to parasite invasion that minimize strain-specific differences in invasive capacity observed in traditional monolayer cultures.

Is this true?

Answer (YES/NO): NO